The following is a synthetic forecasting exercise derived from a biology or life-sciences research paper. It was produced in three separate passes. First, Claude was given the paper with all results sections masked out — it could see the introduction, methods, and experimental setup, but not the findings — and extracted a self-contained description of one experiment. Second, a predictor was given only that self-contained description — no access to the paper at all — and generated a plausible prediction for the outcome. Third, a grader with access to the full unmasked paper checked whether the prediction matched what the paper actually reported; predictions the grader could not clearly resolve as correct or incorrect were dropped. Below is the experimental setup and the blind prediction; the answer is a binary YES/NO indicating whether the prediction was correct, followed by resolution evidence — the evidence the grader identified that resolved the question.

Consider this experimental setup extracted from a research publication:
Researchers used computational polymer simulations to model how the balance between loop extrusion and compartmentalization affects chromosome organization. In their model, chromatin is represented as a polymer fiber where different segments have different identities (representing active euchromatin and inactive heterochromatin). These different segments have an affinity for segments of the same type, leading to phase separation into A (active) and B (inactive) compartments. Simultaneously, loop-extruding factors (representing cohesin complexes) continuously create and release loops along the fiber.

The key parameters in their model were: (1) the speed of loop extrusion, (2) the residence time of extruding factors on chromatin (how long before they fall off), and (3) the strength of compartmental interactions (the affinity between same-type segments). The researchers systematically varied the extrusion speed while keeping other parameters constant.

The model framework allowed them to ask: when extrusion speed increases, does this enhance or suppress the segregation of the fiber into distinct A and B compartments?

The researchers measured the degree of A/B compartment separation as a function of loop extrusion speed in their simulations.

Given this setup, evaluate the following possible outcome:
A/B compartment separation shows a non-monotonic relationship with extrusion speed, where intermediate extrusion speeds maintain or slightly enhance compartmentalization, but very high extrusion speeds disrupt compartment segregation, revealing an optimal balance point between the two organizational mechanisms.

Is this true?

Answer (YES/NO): NO